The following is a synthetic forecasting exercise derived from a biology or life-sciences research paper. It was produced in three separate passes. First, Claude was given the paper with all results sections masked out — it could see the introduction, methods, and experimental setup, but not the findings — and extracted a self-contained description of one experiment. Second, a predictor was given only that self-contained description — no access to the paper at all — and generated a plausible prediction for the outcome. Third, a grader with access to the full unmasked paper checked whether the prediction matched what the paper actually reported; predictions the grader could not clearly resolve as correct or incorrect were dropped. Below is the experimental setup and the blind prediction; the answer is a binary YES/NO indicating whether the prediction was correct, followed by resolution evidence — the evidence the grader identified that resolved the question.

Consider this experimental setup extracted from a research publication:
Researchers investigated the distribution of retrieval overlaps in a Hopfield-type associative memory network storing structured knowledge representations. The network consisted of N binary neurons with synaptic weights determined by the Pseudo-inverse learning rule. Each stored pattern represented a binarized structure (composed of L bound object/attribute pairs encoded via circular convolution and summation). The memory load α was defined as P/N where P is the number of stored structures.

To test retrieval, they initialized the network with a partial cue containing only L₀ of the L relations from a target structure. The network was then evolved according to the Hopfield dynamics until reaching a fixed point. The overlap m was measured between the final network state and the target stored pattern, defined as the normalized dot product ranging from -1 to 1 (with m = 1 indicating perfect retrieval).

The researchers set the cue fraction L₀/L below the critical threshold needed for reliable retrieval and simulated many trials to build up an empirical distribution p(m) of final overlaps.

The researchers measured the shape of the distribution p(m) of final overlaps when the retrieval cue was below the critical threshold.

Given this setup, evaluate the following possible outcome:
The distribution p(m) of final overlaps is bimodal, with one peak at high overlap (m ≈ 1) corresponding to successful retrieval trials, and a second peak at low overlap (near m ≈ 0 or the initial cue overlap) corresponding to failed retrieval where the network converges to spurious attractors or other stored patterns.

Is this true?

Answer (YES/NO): NO